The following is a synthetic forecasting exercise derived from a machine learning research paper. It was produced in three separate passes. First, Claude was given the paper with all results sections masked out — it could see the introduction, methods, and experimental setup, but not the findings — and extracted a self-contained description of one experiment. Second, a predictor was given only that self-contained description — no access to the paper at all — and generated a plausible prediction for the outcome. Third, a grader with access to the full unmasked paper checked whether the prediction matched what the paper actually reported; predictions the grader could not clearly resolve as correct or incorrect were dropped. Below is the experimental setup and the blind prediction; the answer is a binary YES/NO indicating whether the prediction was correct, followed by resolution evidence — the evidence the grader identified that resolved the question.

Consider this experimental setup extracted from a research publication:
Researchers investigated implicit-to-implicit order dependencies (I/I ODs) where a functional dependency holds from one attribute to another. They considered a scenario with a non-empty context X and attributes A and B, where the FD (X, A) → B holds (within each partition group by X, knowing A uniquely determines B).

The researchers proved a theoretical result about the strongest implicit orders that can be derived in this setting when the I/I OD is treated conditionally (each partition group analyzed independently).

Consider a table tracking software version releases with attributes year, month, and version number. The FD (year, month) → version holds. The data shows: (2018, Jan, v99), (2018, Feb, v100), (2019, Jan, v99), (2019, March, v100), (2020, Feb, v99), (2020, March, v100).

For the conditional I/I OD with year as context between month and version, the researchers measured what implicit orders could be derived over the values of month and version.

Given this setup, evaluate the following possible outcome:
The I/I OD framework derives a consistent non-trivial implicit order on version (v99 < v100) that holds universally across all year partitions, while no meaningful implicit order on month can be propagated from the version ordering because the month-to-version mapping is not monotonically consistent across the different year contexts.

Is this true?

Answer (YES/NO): NO